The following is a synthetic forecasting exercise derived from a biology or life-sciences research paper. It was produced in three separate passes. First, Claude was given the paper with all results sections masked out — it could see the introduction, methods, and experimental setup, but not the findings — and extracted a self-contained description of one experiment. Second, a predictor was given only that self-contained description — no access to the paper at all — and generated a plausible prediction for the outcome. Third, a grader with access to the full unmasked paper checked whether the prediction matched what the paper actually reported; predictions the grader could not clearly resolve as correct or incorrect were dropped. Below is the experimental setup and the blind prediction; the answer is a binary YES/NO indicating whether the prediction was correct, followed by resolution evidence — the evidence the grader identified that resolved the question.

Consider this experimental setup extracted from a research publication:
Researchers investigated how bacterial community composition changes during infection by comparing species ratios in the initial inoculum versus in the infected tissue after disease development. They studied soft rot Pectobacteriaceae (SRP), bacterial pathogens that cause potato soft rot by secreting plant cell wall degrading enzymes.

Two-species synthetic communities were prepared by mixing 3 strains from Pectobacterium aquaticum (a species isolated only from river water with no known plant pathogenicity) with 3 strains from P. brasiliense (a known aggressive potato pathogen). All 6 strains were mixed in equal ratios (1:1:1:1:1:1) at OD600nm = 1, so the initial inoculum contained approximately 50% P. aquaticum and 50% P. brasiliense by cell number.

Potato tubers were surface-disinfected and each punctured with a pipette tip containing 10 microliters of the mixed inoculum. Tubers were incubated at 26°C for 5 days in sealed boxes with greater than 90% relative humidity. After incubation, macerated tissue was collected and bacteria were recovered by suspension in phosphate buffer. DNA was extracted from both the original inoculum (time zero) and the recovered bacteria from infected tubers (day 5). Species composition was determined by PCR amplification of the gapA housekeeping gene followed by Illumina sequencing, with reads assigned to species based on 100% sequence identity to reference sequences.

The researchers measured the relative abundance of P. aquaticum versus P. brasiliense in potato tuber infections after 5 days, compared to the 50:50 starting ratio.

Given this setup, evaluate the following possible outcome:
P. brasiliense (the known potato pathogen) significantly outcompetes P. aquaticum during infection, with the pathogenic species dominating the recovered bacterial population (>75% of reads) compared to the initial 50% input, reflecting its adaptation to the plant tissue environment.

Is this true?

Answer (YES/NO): NO